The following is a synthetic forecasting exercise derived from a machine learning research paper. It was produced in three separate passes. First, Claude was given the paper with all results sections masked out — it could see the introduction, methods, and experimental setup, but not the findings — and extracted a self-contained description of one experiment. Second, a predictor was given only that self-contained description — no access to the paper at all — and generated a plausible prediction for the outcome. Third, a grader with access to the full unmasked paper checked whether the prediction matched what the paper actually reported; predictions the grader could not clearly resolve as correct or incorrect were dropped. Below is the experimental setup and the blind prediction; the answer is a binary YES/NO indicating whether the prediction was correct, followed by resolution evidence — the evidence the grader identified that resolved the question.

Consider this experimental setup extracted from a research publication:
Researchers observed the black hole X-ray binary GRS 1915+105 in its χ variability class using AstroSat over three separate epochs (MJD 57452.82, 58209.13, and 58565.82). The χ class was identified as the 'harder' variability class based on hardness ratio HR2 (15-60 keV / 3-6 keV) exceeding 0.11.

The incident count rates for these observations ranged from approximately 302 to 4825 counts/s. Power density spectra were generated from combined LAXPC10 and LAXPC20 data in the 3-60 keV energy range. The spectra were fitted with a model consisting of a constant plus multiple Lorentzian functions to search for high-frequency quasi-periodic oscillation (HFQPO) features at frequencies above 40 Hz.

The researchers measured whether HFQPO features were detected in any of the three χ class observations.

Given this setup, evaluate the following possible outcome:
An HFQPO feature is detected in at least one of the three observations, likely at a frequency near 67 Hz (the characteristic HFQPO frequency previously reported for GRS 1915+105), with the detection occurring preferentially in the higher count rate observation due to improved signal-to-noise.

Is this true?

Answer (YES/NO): NO